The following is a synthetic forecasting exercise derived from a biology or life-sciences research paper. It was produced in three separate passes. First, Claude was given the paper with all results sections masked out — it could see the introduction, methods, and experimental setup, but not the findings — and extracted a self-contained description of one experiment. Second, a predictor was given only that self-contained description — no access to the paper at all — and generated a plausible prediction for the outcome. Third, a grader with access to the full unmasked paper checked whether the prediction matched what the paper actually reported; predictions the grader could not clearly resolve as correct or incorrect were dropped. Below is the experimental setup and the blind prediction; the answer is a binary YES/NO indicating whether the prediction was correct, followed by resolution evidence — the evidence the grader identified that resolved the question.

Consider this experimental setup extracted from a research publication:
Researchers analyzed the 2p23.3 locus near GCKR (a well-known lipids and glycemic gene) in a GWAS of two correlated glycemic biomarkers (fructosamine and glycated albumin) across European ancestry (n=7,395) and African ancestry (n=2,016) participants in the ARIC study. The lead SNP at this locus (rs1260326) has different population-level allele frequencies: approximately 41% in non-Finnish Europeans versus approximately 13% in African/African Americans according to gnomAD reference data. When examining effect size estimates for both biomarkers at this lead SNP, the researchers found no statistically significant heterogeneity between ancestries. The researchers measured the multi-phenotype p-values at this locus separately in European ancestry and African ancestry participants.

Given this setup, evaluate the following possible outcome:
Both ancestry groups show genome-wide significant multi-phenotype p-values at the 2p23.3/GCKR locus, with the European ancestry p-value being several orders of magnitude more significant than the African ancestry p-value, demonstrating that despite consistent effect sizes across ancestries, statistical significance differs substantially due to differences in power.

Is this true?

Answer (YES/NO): NO